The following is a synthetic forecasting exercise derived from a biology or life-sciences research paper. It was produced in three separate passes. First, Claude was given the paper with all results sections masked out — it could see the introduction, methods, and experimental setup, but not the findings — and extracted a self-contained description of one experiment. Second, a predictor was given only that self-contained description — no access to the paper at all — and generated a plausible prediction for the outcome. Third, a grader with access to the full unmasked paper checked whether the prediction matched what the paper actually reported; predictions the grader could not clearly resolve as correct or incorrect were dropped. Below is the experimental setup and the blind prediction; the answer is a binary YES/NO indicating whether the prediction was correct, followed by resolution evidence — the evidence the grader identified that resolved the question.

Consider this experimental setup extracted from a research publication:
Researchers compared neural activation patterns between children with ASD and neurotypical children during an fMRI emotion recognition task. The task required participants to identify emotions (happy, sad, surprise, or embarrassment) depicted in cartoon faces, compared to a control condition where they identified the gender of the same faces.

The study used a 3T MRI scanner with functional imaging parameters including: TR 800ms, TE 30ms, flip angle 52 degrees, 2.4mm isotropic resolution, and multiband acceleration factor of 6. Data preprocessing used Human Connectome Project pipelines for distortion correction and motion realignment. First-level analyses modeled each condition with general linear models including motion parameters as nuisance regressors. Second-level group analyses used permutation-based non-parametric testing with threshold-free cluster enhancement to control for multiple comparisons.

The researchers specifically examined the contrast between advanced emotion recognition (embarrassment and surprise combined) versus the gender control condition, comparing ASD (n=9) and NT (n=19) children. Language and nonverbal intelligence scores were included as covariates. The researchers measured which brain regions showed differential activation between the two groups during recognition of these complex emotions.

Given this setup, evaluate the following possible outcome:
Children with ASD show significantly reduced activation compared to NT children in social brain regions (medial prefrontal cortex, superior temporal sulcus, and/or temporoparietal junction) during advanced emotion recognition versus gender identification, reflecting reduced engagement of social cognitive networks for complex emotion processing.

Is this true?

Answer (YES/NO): NO